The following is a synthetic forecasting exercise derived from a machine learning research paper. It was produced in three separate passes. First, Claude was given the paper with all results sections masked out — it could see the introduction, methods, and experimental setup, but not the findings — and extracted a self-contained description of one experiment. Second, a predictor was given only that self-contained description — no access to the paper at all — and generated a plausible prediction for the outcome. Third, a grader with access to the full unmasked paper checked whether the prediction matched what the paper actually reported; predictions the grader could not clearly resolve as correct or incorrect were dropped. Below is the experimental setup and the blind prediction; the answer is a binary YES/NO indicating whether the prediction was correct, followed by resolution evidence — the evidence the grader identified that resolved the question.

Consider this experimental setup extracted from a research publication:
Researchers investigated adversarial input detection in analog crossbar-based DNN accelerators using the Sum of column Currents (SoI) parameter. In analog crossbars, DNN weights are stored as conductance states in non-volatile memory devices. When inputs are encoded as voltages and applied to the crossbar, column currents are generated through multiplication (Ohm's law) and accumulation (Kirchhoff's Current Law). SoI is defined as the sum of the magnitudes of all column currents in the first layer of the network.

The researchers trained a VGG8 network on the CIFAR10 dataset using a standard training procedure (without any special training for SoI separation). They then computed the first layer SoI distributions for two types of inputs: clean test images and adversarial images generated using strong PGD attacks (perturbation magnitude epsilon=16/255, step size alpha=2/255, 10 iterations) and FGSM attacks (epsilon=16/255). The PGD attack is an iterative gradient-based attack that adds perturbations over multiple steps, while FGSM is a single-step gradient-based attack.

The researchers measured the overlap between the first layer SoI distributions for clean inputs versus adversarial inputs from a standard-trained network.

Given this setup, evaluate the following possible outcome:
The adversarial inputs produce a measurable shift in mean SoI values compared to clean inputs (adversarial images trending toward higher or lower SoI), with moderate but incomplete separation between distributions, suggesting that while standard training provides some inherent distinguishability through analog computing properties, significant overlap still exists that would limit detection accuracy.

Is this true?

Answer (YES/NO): NO